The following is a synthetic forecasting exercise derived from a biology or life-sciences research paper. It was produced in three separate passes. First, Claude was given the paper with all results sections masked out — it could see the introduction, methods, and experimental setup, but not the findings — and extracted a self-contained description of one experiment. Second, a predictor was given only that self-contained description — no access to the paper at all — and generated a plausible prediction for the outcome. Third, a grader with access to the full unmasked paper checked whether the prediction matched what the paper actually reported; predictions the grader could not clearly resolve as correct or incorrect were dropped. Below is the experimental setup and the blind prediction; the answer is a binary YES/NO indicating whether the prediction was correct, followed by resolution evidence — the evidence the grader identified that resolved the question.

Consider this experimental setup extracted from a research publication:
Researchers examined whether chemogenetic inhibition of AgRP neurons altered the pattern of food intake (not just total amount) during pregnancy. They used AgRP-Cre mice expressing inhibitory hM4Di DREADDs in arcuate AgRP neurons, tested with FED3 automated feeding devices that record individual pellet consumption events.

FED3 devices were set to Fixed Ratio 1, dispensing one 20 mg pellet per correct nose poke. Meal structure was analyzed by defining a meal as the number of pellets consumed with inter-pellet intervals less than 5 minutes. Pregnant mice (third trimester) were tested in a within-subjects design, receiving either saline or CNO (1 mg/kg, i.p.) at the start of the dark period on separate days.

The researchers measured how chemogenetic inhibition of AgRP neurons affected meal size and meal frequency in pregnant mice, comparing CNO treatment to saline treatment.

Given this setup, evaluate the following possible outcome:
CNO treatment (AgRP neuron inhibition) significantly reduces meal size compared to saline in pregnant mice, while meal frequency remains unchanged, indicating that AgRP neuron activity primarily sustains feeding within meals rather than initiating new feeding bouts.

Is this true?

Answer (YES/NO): YES